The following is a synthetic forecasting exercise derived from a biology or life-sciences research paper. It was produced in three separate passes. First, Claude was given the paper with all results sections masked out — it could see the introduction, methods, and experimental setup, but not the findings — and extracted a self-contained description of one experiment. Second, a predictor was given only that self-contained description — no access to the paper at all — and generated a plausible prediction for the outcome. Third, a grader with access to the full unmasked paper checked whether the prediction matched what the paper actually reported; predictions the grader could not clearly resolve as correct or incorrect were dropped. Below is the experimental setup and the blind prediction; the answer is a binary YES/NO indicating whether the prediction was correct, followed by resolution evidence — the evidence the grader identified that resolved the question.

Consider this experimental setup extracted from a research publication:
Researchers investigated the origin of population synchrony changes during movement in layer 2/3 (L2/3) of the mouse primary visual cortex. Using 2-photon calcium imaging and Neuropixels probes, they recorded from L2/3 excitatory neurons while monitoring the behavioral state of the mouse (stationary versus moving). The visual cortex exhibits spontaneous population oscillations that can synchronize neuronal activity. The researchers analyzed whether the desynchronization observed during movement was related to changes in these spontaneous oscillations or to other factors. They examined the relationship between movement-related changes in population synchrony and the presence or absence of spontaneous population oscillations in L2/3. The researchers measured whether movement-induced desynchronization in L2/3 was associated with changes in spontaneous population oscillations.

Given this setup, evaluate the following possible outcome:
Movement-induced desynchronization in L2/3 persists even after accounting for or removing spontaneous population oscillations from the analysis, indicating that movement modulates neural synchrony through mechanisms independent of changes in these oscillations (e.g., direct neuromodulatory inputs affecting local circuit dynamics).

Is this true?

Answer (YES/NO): NO